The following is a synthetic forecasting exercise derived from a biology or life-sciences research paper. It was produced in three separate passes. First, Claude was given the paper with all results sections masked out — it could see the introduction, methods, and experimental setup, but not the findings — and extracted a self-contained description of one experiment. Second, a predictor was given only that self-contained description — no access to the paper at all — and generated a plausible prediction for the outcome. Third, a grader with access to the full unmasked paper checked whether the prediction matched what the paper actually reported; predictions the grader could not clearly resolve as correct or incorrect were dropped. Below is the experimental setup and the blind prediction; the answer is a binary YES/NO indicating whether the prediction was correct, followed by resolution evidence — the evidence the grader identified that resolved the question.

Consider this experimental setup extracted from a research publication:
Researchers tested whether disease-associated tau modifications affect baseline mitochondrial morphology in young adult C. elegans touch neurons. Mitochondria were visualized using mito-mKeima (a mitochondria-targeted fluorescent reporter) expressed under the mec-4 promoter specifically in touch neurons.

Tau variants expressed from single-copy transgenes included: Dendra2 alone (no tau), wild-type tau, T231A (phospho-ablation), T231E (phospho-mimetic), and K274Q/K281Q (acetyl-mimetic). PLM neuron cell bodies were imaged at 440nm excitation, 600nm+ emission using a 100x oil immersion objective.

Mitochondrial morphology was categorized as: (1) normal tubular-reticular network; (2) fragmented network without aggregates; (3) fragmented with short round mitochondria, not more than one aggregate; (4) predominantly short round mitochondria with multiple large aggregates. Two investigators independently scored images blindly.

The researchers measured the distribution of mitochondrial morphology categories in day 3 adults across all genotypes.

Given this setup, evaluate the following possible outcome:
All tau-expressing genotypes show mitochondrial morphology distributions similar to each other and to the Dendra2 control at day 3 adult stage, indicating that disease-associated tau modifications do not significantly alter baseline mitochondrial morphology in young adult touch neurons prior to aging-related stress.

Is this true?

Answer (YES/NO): YES